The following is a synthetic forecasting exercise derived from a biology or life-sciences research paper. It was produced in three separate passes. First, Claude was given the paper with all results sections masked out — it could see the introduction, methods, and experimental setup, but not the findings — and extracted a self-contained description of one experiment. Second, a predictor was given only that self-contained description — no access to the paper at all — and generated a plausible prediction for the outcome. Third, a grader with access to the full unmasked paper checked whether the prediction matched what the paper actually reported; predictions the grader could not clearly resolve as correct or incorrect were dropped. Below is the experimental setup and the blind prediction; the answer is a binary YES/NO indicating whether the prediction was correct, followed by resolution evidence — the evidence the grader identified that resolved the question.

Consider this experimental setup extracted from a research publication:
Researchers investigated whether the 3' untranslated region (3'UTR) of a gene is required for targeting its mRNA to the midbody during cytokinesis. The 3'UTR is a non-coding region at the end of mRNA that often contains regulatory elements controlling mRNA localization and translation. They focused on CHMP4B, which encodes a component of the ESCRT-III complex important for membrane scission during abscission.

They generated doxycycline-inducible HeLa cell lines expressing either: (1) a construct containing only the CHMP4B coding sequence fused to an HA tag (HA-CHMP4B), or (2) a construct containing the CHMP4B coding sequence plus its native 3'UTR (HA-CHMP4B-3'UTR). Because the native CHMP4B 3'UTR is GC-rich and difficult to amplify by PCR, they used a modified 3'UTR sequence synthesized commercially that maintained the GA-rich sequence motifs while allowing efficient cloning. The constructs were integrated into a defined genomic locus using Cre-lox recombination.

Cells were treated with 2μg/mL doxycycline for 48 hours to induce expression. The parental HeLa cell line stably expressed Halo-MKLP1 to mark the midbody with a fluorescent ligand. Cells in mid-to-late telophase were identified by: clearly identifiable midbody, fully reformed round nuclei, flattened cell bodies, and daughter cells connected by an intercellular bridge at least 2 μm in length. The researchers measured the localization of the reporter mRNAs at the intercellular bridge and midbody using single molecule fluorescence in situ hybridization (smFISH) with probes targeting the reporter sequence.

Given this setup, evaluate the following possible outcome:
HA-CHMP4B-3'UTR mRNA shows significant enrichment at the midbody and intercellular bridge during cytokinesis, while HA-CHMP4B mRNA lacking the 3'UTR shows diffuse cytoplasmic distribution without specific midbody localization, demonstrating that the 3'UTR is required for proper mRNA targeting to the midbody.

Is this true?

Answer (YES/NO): YES